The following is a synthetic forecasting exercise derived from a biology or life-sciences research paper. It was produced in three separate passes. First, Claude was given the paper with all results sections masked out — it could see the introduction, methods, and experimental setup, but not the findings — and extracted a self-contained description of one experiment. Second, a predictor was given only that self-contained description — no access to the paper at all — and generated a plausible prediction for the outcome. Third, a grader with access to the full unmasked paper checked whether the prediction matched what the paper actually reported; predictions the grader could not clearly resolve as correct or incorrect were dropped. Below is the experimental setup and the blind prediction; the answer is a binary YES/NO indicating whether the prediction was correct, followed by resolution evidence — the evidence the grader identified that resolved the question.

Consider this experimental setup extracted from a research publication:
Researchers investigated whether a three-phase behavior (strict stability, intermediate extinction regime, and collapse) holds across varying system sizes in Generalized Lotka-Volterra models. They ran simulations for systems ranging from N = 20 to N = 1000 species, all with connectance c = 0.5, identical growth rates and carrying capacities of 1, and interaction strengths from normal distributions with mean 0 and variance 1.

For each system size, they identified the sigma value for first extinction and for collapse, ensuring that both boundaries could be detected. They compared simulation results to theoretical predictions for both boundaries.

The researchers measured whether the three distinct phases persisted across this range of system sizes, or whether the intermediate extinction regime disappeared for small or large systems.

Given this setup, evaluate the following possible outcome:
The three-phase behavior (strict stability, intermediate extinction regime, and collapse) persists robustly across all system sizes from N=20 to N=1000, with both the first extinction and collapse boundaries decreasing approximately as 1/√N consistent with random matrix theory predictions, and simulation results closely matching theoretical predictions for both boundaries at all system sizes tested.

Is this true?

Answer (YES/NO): YES